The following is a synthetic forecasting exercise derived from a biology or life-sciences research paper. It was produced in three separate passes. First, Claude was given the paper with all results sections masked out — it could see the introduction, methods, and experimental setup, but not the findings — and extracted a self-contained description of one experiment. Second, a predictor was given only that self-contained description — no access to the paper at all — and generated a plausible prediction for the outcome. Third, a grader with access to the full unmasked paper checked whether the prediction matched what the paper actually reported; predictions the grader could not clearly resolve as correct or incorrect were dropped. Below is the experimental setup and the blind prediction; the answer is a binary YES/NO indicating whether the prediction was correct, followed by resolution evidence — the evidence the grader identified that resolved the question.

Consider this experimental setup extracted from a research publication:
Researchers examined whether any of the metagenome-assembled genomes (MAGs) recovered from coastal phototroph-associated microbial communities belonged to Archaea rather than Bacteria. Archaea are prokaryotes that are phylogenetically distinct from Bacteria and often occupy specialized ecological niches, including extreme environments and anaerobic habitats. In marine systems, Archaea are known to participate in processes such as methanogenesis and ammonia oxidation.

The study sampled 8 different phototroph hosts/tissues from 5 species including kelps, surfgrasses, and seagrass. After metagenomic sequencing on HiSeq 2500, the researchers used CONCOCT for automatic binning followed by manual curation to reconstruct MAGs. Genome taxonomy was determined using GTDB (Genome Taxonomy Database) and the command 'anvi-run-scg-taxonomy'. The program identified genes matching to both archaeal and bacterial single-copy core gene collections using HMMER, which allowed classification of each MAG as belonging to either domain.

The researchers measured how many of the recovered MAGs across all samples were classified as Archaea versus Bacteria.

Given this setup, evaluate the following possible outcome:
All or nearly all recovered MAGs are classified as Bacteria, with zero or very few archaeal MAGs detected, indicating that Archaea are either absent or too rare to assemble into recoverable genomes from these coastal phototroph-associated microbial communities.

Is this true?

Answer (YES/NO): YES